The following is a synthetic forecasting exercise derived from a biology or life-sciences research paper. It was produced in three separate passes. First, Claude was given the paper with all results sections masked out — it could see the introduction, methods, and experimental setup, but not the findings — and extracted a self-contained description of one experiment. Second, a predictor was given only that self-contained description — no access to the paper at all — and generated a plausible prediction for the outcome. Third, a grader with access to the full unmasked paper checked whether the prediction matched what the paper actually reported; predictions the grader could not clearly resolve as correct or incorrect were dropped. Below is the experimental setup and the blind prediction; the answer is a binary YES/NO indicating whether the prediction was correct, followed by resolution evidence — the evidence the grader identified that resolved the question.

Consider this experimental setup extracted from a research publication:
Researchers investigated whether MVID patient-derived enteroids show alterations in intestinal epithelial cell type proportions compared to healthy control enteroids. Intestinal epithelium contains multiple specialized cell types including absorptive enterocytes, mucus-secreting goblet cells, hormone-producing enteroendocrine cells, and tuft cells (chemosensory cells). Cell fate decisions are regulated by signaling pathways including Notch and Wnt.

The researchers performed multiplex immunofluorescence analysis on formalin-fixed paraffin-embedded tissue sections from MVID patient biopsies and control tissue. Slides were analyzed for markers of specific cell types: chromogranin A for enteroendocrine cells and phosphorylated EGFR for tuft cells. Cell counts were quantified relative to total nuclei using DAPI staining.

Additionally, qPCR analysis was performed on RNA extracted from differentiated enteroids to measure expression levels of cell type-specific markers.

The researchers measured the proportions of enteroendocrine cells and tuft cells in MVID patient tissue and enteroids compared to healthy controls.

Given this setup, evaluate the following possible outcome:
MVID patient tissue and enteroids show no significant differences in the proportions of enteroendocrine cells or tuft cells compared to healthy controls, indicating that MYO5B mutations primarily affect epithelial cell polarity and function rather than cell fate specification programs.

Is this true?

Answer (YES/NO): NO